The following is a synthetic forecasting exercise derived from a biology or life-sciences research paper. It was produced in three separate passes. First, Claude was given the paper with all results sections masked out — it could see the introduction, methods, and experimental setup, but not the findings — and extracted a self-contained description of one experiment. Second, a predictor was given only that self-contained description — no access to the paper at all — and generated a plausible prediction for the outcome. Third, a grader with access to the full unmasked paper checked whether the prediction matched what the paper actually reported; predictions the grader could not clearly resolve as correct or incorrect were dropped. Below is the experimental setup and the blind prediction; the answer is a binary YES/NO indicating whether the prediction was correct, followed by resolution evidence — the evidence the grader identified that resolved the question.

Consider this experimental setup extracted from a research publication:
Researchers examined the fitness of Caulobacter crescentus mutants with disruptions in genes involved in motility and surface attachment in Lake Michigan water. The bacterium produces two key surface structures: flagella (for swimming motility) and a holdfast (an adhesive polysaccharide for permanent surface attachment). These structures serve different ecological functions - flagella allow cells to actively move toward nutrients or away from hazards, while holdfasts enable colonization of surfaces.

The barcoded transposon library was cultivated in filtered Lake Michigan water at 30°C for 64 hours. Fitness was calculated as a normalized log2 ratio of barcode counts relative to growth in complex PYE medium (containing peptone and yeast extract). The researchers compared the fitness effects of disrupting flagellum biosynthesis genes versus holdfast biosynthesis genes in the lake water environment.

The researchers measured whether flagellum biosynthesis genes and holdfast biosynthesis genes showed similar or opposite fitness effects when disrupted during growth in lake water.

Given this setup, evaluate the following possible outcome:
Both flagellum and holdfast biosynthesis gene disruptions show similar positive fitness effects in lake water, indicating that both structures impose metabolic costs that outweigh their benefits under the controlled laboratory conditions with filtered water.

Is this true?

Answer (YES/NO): NO